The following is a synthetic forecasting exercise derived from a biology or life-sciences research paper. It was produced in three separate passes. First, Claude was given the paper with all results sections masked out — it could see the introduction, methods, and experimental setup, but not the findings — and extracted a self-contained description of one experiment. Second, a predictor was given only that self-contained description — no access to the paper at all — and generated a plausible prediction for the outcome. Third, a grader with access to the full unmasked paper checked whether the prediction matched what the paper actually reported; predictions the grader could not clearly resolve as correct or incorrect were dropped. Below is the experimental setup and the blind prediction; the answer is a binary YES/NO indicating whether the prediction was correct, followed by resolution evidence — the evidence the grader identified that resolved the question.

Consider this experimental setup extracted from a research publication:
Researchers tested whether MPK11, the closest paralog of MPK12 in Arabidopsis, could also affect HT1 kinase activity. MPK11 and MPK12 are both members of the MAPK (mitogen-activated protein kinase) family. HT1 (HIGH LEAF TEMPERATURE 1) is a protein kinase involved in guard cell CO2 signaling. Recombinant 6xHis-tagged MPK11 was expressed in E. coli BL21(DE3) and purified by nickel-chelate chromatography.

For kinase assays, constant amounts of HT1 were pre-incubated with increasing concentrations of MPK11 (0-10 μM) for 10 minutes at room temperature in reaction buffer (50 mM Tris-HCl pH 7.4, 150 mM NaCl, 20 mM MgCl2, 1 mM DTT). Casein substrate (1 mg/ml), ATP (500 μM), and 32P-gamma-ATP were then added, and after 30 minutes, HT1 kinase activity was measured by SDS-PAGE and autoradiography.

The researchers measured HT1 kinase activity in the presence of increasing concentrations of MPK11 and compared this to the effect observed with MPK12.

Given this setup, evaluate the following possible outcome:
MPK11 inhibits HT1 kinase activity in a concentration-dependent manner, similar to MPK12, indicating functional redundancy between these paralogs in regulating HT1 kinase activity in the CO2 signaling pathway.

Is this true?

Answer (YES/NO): NO